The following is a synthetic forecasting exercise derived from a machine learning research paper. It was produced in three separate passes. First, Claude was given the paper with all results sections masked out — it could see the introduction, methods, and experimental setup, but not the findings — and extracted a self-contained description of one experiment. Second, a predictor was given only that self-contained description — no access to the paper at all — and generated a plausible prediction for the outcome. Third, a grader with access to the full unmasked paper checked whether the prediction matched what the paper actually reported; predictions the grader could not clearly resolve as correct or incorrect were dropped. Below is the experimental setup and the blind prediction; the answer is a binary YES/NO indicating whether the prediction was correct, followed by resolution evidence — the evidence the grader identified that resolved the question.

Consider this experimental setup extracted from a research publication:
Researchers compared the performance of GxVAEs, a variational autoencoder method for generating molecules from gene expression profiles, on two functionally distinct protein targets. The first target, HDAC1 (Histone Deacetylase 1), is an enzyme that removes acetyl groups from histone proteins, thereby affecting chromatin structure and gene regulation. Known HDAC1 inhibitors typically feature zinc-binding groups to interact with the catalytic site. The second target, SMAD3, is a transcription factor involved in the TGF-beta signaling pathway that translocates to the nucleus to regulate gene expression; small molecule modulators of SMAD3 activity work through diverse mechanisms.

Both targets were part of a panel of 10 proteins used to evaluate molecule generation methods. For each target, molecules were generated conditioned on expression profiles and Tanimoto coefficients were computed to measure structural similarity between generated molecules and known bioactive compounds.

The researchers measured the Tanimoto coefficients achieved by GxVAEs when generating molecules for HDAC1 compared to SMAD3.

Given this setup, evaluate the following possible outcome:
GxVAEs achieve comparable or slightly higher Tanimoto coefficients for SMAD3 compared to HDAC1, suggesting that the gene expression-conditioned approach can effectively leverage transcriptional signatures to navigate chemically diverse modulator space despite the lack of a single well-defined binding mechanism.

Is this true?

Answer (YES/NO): YES